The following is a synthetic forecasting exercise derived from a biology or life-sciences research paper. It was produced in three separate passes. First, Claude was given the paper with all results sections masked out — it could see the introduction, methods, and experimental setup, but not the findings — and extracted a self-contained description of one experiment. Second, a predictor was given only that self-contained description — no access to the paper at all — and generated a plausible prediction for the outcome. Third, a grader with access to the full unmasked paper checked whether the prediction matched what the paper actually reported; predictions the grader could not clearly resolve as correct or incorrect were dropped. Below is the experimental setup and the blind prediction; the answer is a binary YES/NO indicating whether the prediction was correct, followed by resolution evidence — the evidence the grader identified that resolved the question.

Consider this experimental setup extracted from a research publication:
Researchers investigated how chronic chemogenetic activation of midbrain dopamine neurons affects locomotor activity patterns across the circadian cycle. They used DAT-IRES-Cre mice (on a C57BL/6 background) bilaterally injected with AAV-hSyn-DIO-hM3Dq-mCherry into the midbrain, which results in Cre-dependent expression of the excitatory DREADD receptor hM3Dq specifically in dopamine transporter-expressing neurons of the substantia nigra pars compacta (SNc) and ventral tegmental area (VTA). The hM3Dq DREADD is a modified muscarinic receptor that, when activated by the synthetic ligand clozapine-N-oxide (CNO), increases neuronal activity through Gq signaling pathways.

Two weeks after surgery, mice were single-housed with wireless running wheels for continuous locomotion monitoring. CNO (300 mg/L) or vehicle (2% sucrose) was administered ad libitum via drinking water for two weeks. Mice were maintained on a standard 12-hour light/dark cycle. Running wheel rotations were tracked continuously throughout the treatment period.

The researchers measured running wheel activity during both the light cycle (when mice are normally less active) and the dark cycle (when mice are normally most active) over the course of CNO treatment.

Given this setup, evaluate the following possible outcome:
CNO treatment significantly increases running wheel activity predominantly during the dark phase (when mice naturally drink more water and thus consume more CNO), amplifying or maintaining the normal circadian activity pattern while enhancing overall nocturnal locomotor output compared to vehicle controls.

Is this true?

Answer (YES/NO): NO